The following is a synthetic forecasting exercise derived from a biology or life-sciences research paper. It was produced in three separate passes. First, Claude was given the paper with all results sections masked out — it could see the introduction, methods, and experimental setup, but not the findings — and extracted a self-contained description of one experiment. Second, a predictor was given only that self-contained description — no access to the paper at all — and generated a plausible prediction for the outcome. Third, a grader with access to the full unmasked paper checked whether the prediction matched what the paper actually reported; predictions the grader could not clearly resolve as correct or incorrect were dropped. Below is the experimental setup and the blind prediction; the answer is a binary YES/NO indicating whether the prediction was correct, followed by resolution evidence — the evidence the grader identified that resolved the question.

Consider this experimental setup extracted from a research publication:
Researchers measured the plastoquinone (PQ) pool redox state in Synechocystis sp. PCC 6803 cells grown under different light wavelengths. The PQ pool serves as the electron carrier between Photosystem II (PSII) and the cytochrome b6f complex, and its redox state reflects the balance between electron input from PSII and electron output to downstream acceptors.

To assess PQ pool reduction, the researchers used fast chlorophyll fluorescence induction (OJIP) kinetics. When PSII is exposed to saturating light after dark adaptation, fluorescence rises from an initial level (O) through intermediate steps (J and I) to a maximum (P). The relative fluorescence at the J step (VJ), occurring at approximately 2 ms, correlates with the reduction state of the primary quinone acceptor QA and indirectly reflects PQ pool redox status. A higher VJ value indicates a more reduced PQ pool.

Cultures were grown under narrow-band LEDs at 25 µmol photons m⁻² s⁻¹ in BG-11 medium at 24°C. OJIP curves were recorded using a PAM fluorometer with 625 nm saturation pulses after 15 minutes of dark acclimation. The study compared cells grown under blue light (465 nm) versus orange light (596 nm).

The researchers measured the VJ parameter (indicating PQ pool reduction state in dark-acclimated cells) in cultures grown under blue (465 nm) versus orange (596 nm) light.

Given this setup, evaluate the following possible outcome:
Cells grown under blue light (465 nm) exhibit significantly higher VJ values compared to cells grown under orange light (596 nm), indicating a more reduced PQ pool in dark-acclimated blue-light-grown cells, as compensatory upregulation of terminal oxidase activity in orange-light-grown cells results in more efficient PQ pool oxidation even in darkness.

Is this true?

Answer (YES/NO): NO